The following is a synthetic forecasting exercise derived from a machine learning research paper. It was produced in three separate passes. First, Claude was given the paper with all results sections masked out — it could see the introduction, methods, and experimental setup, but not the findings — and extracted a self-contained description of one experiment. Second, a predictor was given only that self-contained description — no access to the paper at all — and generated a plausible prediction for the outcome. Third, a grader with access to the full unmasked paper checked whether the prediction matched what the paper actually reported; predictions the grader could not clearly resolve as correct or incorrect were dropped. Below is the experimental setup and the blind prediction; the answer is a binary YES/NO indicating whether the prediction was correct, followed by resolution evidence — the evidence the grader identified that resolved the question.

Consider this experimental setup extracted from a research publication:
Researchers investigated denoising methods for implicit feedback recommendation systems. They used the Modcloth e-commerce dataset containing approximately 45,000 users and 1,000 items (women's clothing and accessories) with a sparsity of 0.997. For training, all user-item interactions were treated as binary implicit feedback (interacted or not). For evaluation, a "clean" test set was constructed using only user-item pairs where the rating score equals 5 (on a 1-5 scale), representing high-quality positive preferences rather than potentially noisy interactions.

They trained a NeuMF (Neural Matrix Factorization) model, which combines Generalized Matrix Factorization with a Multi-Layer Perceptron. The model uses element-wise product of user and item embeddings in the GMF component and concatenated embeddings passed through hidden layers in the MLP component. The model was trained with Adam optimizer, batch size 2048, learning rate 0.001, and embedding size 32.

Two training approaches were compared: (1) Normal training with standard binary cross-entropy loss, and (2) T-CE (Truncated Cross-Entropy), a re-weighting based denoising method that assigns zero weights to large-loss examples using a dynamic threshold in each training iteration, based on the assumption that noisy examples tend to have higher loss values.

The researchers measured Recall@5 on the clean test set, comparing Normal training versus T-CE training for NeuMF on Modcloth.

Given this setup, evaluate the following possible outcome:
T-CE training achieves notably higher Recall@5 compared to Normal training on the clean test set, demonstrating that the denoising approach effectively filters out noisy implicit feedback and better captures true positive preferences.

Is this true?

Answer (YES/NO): NO